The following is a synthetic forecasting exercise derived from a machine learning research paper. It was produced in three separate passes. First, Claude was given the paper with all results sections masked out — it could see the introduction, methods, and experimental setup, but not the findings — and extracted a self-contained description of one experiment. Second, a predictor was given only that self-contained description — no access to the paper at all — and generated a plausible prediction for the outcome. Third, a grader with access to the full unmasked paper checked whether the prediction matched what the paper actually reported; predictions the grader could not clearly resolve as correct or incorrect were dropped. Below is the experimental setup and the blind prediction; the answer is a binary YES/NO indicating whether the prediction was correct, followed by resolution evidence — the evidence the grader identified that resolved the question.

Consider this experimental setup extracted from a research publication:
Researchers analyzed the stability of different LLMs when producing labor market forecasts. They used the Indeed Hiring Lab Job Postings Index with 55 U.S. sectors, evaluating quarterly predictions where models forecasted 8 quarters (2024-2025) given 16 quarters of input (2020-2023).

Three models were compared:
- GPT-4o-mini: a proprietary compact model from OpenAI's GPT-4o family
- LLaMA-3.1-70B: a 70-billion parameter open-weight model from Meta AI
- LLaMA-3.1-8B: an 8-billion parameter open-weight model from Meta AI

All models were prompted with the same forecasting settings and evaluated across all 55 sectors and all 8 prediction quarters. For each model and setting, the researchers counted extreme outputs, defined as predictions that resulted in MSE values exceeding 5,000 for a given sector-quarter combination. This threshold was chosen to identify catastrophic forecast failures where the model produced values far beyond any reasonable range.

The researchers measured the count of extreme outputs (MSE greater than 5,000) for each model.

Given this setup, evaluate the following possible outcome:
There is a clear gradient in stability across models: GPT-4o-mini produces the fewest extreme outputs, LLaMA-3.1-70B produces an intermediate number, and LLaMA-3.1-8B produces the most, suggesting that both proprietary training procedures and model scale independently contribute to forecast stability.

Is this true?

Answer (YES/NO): NO